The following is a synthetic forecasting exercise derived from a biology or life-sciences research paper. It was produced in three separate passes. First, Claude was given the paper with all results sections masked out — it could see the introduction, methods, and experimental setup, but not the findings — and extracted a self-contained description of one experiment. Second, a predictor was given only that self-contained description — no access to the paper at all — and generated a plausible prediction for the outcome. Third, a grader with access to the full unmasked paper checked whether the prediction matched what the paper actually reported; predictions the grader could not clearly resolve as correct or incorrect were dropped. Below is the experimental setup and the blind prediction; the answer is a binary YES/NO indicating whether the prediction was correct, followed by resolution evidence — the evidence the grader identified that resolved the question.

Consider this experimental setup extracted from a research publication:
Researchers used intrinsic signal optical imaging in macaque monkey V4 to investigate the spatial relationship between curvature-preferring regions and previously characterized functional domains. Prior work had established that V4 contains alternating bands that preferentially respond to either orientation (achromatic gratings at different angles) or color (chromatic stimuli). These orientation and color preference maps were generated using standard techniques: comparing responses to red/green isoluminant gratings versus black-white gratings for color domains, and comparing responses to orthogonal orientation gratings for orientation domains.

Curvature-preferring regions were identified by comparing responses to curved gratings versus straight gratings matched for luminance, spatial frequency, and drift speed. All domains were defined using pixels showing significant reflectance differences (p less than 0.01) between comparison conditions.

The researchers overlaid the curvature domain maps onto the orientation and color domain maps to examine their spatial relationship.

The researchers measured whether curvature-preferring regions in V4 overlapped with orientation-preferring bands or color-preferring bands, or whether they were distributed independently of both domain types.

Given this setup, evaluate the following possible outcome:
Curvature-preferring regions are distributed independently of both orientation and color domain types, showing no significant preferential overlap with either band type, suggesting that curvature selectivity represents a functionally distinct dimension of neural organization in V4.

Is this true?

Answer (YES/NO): NO